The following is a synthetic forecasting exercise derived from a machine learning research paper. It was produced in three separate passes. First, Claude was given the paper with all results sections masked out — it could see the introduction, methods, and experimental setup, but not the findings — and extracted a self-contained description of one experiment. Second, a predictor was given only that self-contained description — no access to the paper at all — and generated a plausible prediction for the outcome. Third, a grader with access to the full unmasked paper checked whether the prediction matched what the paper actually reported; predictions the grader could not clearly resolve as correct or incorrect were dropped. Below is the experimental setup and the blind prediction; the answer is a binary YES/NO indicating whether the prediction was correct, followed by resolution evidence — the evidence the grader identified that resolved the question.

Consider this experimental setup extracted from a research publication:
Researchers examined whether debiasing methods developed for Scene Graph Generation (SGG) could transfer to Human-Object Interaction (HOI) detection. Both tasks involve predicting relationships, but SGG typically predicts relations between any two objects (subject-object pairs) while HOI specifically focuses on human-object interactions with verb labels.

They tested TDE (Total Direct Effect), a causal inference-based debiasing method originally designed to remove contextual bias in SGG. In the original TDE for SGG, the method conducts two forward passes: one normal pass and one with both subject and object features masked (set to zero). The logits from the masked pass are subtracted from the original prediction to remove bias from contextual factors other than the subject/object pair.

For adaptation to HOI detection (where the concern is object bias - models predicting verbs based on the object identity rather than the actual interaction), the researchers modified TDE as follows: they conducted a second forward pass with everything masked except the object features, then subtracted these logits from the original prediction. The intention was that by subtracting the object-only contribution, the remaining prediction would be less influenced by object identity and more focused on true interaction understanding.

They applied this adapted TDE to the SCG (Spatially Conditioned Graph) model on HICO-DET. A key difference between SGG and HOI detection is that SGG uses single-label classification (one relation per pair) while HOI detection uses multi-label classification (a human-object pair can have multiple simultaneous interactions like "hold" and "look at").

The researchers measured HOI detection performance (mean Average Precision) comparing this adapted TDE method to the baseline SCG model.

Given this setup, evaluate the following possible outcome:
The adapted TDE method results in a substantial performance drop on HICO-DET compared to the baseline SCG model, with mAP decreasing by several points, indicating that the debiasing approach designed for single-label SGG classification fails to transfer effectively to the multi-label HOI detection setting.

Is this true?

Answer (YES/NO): YES